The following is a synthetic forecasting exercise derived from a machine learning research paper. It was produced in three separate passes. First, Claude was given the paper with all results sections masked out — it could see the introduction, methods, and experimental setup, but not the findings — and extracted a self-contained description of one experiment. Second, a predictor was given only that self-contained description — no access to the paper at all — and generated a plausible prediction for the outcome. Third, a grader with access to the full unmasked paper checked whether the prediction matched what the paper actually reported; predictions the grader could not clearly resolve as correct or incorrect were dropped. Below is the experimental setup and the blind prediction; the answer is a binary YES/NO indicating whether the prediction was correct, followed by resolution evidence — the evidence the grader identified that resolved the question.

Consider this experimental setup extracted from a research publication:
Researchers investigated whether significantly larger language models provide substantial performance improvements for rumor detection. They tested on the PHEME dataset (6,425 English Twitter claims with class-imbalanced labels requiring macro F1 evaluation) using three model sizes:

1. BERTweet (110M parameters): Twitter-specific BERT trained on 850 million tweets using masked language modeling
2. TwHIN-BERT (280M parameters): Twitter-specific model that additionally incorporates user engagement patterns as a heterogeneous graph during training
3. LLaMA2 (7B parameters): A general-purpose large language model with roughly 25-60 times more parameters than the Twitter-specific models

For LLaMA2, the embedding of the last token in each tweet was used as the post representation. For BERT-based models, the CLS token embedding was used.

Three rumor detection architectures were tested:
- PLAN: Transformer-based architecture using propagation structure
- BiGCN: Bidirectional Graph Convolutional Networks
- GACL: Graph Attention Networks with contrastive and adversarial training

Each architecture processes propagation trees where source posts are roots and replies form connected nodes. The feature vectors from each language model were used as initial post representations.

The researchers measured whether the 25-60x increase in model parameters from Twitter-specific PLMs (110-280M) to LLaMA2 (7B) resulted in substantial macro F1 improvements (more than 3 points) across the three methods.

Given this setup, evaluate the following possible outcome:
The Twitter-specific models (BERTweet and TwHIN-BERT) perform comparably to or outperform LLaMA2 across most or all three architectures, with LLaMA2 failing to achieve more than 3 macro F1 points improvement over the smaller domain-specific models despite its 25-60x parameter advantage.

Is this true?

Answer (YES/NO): YES